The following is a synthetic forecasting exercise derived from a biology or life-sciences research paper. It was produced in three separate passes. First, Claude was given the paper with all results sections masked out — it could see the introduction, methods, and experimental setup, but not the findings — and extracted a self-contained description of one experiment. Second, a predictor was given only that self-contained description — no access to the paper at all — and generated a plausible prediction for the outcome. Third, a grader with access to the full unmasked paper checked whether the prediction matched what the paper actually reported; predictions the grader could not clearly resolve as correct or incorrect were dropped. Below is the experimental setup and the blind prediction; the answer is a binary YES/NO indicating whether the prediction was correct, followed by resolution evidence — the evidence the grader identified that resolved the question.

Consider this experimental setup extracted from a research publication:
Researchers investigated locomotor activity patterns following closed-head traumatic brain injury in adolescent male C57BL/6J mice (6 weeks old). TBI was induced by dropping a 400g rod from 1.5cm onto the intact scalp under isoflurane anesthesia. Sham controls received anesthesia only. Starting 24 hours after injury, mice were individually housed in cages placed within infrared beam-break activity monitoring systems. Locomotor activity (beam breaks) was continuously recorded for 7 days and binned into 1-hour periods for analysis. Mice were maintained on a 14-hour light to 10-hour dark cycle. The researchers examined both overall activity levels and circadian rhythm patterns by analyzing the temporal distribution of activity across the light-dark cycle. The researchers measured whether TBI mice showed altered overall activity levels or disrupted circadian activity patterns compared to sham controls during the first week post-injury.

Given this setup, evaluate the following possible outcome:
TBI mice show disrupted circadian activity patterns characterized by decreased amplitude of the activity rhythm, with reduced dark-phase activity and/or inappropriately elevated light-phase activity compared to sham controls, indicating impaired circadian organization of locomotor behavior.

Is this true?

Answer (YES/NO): NO